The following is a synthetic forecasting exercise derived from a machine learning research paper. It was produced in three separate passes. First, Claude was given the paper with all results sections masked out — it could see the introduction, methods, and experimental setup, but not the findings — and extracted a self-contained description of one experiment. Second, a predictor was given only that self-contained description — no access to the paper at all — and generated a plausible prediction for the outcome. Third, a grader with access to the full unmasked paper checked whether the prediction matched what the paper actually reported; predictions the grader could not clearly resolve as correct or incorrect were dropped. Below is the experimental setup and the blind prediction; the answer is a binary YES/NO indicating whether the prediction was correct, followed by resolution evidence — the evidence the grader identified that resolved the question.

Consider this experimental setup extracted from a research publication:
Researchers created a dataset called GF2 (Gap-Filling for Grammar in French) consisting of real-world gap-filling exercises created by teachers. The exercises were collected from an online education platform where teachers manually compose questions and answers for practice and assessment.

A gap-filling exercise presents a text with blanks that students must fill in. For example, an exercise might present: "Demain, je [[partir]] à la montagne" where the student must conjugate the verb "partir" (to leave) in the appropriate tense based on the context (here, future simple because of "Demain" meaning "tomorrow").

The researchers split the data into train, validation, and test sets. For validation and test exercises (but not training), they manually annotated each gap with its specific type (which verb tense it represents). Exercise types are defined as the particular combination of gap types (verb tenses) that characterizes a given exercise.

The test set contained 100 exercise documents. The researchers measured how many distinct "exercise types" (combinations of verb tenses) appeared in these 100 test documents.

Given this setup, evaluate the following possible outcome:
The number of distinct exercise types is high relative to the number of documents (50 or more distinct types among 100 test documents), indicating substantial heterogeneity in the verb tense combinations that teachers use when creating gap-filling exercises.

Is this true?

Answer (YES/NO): NO